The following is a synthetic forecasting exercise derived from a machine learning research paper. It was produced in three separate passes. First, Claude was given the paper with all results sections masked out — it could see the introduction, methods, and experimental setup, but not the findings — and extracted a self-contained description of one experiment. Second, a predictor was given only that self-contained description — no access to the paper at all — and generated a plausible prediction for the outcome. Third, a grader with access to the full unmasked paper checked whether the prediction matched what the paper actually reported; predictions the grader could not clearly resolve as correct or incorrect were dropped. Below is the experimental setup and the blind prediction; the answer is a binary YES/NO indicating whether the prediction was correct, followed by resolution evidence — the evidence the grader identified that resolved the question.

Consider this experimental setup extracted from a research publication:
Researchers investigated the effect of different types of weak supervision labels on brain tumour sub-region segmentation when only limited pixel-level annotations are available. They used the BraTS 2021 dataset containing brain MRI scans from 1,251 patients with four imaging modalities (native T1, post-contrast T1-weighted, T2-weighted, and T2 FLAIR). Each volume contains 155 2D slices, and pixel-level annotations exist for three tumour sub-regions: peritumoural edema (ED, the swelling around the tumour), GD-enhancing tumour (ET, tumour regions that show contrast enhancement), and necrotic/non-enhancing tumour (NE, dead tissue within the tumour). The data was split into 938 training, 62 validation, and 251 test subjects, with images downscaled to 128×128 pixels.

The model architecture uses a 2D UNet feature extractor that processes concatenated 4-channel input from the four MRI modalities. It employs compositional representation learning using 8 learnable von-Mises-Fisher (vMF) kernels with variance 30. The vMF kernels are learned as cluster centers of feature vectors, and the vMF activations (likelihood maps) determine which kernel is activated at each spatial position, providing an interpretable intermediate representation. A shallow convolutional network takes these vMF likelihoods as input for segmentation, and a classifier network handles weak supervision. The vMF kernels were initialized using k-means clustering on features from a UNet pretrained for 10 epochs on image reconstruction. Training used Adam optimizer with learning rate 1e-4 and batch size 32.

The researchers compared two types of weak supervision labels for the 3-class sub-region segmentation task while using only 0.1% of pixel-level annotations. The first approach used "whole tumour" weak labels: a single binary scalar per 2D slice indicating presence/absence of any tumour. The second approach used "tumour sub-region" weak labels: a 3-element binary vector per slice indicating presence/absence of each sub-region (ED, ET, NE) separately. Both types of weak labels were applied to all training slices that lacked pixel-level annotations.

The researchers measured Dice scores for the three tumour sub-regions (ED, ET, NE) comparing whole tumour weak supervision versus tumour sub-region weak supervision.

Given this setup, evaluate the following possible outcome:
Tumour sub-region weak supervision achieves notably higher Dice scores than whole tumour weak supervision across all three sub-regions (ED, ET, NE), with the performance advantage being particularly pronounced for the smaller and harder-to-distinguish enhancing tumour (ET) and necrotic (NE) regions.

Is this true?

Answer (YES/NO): NO